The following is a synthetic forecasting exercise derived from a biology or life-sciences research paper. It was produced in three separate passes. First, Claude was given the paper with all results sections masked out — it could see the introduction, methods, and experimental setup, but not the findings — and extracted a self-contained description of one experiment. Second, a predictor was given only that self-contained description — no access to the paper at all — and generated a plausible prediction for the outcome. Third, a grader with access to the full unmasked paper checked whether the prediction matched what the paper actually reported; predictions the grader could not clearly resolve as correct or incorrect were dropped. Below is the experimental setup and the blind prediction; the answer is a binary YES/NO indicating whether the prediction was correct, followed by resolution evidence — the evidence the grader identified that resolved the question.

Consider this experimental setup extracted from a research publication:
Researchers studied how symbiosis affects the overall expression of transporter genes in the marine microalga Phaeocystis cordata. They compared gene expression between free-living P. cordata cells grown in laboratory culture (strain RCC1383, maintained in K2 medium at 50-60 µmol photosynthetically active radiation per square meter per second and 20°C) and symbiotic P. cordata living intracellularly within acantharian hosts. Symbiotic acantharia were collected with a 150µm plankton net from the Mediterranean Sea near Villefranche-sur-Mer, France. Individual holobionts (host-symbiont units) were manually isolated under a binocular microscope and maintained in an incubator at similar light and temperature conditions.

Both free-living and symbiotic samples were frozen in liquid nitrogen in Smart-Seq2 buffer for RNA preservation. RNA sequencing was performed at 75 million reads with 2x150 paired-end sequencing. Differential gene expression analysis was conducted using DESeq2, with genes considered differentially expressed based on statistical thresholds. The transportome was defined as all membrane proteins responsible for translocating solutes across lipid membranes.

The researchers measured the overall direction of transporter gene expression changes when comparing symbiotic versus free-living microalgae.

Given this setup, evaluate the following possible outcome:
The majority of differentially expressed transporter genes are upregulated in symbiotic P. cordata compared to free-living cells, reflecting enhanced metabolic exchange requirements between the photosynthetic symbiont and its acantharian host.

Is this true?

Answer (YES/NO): NO